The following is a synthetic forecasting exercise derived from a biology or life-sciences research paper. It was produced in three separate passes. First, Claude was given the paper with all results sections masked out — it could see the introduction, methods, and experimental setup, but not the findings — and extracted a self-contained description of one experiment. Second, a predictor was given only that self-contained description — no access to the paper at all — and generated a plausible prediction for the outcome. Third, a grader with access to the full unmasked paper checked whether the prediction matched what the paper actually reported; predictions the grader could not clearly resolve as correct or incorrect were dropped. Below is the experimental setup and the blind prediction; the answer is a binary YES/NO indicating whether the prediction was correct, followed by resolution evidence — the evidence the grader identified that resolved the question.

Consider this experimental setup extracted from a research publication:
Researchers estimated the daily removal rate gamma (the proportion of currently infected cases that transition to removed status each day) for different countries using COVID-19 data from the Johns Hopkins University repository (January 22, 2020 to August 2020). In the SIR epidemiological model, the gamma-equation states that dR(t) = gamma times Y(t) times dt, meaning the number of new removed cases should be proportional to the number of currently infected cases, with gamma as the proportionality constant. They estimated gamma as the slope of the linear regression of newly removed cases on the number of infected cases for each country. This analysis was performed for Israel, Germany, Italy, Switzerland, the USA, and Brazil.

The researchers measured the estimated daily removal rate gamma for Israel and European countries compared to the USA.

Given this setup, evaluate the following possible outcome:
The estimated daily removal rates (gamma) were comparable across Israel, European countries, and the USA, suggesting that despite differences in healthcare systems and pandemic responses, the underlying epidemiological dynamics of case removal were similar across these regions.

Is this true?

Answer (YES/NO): NO